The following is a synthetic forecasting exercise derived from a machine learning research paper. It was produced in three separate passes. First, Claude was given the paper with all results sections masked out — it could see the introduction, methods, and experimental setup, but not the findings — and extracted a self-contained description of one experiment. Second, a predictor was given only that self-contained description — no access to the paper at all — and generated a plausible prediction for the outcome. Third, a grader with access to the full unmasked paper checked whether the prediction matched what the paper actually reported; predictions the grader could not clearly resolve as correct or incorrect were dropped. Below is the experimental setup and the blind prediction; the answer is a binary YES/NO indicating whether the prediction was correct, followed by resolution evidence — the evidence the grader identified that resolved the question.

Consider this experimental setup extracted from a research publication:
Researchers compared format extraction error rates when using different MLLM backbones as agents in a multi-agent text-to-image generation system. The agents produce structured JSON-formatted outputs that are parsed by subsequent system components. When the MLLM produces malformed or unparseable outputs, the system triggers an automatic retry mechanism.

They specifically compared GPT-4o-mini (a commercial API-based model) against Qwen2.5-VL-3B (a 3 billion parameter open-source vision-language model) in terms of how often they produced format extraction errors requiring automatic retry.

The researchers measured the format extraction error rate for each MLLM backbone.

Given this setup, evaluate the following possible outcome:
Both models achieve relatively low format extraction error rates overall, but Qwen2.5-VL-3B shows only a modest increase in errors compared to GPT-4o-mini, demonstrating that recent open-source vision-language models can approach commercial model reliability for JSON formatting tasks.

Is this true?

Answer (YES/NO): NO